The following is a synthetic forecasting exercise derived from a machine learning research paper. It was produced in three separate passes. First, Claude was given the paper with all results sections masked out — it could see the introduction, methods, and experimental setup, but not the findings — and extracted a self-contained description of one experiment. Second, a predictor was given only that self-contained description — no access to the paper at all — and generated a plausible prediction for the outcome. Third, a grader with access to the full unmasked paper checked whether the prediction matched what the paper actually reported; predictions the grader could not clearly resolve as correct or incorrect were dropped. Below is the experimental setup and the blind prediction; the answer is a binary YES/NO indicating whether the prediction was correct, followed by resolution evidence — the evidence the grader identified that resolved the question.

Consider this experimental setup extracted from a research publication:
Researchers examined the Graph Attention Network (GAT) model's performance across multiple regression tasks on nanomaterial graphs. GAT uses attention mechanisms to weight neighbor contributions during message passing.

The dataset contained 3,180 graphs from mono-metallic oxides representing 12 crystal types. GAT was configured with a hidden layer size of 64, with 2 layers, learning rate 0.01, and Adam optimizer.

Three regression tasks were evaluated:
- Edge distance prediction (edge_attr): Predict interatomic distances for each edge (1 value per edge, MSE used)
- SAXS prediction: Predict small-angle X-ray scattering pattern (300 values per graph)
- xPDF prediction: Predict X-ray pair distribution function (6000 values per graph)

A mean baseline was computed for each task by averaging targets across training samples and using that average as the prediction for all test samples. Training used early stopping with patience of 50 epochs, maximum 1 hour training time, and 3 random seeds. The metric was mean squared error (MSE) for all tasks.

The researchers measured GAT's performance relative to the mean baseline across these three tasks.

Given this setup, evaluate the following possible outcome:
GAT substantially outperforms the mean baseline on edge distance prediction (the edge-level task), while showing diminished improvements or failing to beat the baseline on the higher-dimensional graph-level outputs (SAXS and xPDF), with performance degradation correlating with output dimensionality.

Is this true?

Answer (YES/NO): NO